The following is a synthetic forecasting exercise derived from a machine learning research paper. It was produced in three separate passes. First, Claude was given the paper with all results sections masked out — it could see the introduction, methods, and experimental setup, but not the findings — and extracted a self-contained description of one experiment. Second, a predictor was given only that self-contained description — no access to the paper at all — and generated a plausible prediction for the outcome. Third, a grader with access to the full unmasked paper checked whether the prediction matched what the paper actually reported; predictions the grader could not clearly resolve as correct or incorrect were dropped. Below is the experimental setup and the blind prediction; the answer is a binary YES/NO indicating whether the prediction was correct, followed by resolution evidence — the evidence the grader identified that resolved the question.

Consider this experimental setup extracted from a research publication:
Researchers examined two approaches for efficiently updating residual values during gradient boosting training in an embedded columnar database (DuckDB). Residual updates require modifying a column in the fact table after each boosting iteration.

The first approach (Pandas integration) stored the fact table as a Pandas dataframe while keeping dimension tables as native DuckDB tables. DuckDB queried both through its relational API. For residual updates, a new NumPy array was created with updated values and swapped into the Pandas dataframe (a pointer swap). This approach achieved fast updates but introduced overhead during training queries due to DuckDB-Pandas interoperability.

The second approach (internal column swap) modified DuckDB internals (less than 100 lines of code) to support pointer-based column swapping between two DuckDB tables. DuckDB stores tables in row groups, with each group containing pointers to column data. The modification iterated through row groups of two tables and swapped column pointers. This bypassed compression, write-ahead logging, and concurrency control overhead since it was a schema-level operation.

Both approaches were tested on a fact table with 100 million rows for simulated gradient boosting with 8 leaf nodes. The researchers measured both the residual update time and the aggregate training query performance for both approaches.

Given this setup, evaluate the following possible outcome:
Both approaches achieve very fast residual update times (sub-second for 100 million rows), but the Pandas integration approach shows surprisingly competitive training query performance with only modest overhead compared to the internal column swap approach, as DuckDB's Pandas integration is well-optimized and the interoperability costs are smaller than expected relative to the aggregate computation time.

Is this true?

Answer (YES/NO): NO